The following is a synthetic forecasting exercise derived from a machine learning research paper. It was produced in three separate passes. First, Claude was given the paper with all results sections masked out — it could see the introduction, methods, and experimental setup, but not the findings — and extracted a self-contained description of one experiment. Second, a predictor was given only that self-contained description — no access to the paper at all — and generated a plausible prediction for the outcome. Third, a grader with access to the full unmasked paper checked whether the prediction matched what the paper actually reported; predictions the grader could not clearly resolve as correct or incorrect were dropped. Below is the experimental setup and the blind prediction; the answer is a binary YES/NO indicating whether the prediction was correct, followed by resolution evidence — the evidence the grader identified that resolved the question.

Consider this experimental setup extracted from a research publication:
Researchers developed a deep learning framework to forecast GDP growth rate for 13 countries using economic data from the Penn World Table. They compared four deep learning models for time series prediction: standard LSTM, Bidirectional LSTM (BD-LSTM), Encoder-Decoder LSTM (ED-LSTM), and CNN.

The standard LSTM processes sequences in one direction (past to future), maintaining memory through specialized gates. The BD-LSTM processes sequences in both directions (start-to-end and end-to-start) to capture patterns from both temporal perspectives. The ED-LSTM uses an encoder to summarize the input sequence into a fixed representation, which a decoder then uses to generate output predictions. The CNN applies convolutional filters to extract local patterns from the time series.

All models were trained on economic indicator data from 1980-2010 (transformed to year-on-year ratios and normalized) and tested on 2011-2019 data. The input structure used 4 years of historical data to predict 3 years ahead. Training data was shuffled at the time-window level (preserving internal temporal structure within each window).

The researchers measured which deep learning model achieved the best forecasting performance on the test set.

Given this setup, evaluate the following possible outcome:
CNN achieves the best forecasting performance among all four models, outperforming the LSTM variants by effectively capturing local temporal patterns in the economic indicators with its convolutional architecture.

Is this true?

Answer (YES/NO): NO